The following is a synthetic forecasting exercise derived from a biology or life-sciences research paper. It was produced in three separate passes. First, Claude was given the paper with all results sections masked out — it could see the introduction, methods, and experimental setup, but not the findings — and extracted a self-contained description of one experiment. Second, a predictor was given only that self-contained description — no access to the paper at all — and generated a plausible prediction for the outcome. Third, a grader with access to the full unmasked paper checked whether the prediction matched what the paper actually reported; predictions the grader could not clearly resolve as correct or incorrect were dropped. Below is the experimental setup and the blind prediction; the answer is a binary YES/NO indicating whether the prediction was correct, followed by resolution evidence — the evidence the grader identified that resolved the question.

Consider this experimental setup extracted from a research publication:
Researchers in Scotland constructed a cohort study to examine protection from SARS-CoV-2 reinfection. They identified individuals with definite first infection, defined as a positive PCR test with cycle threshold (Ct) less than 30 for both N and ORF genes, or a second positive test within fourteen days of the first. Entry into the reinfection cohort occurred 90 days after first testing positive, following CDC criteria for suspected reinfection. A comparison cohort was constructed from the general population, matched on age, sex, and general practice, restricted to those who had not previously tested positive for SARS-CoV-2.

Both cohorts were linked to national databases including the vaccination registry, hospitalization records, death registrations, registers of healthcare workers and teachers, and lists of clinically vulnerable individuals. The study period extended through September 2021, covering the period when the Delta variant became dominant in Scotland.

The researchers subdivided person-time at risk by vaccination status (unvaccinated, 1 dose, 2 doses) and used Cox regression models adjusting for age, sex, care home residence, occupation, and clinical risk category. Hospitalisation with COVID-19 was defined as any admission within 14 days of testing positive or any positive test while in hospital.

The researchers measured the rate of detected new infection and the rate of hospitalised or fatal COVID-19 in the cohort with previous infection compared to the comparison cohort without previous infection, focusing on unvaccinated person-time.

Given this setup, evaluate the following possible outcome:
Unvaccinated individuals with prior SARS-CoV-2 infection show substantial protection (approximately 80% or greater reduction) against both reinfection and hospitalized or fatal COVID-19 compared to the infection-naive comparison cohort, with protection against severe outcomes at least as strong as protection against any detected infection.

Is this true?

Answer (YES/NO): NO